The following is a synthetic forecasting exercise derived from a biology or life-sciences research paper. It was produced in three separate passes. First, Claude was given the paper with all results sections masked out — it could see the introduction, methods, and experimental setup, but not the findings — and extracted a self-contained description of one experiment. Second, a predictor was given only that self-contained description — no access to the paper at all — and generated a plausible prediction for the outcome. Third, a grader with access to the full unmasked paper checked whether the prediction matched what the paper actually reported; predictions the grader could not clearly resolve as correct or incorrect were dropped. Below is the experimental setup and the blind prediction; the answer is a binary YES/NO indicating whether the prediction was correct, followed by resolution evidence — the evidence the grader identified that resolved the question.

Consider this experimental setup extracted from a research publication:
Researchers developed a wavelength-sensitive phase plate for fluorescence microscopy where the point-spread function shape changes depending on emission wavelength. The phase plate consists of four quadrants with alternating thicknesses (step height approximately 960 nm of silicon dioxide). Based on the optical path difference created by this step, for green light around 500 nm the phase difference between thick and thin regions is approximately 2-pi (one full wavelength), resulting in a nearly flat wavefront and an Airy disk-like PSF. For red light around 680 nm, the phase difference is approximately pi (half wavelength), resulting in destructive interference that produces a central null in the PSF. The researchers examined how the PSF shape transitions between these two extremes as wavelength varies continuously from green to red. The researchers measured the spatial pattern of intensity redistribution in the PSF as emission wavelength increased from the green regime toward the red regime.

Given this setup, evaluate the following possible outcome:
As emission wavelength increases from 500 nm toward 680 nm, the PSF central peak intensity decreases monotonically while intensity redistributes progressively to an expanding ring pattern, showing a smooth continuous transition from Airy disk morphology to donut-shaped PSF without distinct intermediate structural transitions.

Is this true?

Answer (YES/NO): NO